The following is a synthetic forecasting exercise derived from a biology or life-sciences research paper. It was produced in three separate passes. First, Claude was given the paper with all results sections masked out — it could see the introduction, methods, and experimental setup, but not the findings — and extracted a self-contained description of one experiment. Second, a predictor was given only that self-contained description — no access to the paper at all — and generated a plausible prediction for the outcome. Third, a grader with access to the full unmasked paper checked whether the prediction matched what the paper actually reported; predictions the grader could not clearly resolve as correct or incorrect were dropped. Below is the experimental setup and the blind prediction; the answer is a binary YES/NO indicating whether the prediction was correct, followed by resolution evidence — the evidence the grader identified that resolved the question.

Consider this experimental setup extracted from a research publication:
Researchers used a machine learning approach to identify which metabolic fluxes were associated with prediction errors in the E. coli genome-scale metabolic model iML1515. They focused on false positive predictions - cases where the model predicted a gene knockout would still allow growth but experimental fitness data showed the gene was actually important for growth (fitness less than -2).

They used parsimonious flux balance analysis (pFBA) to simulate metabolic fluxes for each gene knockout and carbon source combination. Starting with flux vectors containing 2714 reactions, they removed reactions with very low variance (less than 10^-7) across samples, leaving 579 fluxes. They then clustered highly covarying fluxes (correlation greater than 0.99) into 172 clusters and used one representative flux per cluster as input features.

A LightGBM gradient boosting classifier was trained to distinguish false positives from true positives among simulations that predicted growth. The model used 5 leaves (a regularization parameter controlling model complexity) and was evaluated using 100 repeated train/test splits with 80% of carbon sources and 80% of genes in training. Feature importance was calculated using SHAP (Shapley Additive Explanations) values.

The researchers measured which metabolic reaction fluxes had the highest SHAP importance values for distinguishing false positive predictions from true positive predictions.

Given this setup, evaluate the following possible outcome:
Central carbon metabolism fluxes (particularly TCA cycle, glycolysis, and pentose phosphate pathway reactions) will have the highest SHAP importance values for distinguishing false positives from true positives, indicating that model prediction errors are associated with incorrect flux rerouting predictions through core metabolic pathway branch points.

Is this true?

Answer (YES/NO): NO